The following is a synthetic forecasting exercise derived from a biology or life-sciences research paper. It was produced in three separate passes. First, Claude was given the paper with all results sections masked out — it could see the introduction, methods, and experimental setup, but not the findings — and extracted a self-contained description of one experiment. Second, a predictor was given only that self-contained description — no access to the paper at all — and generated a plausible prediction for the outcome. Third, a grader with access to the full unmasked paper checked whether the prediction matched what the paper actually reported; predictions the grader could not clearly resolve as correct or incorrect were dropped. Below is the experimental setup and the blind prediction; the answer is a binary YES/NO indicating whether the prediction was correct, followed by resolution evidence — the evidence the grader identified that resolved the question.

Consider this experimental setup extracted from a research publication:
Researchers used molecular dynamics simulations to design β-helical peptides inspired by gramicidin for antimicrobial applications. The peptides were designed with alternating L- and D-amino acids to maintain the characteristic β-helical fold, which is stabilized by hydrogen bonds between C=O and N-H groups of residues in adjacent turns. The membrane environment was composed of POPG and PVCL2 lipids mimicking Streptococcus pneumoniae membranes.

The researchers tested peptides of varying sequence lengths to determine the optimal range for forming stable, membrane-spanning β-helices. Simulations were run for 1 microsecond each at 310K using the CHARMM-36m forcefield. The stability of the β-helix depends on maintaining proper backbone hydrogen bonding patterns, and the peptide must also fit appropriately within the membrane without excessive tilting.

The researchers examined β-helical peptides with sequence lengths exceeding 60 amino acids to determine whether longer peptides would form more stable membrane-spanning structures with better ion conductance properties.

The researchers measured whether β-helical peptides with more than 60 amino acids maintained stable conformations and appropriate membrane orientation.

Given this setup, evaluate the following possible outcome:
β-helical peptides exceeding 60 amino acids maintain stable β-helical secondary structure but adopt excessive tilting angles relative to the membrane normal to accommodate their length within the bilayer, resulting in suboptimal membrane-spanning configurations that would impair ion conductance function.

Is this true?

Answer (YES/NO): NO